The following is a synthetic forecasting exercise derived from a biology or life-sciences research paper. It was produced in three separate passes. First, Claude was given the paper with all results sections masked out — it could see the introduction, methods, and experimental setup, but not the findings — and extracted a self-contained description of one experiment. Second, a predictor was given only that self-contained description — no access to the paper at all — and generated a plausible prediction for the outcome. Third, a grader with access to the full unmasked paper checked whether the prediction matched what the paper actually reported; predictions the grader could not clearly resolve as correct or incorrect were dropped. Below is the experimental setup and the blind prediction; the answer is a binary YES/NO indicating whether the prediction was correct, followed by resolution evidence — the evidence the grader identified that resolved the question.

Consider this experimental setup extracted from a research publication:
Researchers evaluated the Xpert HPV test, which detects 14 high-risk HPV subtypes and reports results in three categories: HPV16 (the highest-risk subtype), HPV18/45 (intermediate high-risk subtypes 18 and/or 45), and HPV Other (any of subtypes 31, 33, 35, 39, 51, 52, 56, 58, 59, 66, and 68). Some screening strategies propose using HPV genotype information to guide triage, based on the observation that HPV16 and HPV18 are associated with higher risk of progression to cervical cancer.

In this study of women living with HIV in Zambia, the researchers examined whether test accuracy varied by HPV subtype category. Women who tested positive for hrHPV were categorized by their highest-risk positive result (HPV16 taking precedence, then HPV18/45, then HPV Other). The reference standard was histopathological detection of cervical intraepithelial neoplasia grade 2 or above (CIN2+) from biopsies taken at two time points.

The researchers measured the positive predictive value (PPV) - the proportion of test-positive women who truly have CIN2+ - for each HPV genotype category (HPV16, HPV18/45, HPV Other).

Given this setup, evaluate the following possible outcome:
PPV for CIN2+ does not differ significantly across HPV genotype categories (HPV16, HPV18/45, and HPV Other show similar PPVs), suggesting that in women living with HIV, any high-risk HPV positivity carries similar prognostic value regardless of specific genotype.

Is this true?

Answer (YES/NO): YES